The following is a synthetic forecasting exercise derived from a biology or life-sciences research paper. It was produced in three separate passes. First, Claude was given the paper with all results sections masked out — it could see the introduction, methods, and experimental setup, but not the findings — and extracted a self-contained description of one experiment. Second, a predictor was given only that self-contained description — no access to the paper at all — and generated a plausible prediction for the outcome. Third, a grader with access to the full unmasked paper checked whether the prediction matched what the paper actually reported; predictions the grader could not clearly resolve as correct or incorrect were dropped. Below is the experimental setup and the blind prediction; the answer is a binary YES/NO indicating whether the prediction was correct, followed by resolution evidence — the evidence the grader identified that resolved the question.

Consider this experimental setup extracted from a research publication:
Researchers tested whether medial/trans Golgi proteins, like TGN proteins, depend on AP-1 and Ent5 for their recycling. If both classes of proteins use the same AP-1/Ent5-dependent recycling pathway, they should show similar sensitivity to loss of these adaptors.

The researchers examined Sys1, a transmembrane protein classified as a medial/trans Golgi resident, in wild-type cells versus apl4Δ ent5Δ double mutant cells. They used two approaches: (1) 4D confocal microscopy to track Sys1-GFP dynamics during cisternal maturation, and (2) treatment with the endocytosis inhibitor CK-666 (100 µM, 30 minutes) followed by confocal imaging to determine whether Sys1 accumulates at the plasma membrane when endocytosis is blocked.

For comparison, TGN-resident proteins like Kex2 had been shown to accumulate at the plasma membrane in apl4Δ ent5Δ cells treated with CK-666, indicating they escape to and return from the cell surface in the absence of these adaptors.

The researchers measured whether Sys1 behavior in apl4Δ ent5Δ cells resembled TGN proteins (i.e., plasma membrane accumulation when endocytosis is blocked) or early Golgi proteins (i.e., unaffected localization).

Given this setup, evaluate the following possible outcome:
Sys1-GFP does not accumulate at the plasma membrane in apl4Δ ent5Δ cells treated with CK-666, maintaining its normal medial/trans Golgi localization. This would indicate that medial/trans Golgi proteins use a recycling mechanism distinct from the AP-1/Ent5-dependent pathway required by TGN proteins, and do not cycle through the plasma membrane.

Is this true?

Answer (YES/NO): NO